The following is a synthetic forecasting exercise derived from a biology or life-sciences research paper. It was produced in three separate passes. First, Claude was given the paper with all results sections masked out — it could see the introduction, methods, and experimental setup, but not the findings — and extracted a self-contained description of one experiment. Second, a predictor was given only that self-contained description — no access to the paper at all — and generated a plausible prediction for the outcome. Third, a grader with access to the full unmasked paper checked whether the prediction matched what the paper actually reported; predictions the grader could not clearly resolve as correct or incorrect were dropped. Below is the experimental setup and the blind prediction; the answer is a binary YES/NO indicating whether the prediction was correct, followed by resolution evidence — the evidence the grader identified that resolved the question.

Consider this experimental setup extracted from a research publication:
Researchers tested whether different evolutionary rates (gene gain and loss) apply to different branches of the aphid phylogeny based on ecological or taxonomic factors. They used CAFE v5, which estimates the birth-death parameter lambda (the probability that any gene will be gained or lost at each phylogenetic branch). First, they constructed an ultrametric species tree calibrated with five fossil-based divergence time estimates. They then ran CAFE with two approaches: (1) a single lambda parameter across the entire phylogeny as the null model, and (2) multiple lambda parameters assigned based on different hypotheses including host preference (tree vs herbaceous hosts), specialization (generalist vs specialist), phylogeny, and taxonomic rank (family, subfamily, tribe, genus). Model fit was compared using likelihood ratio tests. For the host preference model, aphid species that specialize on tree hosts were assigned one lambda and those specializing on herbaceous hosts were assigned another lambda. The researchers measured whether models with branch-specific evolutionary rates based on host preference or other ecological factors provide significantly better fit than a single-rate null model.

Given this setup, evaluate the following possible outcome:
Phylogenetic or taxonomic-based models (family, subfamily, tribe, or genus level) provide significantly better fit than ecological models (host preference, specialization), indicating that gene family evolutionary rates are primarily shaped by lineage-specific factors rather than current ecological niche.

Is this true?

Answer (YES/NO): YES